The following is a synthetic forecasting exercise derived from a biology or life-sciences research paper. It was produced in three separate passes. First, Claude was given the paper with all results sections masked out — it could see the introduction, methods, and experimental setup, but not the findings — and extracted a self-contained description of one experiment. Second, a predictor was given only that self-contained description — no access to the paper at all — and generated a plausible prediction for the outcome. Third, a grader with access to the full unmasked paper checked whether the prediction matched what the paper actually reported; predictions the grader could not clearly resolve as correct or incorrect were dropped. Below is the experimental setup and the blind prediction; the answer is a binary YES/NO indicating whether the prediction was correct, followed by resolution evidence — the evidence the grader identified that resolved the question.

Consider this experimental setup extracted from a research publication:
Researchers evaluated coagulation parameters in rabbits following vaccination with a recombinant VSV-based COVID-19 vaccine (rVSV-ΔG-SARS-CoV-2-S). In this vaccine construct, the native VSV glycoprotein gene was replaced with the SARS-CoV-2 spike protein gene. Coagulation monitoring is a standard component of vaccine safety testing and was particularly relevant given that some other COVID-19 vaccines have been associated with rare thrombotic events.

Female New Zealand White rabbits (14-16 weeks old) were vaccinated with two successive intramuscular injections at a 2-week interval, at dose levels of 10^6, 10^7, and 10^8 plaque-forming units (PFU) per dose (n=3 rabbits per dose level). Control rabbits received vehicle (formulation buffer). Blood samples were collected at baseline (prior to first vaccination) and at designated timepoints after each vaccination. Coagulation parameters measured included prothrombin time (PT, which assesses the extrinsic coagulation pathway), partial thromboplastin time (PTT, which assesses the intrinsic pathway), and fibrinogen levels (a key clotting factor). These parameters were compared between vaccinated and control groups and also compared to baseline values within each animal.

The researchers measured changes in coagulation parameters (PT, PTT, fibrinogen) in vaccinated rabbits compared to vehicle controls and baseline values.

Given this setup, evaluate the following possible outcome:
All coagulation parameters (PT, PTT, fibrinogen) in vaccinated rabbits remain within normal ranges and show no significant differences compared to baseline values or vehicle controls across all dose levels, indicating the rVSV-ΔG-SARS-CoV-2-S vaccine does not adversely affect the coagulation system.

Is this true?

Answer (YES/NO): YES